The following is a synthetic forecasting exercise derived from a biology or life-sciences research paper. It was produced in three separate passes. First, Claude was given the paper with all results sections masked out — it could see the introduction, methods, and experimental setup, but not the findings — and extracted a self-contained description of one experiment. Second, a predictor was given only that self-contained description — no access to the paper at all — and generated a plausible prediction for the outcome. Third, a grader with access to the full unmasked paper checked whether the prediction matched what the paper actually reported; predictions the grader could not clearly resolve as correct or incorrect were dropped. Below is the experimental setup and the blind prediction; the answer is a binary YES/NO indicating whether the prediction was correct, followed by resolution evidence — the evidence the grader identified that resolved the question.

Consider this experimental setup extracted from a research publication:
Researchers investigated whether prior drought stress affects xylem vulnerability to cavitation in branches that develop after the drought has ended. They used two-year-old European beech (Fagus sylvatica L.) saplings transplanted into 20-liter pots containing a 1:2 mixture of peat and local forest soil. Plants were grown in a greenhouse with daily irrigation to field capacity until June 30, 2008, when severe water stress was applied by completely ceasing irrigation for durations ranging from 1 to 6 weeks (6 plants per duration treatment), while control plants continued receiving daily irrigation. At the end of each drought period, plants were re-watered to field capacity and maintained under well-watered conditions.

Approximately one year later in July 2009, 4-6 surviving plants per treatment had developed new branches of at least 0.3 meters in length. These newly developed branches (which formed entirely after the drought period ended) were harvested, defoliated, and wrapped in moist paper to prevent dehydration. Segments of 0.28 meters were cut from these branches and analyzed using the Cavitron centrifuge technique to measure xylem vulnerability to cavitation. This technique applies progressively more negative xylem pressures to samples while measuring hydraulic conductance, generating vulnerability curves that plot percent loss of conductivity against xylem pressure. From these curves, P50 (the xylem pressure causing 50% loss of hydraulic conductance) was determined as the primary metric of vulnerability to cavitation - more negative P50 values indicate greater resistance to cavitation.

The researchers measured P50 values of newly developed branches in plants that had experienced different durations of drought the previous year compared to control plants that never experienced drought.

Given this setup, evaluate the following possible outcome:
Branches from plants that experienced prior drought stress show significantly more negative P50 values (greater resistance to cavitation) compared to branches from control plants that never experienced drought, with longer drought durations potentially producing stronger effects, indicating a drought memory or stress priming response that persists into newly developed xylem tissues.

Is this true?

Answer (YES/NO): YES